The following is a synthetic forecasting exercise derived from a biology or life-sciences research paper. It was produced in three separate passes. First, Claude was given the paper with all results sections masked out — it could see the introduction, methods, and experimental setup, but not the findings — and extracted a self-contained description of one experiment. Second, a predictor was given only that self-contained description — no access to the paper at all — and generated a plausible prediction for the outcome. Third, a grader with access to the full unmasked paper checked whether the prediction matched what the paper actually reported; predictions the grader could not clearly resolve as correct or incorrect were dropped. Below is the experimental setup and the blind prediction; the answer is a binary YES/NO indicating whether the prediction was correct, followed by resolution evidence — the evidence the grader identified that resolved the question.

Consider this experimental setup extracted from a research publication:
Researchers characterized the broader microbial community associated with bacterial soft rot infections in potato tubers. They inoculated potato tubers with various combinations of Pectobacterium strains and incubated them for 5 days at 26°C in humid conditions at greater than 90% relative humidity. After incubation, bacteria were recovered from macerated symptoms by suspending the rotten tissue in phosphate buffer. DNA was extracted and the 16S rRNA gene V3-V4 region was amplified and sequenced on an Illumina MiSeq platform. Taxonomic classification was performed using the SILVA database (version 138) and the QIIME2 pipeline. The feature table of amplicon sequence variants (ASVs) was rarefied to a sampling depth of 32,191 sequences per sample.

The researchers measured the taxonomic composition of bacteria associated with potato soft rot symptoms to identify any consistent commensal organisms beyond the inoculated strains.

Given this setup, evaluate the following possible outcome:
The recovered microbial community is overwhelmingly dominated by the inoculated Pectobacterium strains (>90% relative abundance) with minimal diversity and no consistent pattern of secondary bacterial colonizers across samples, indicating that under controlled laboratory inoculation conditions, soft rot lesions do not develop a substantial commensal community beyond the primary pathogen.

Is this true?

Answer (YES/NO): NO